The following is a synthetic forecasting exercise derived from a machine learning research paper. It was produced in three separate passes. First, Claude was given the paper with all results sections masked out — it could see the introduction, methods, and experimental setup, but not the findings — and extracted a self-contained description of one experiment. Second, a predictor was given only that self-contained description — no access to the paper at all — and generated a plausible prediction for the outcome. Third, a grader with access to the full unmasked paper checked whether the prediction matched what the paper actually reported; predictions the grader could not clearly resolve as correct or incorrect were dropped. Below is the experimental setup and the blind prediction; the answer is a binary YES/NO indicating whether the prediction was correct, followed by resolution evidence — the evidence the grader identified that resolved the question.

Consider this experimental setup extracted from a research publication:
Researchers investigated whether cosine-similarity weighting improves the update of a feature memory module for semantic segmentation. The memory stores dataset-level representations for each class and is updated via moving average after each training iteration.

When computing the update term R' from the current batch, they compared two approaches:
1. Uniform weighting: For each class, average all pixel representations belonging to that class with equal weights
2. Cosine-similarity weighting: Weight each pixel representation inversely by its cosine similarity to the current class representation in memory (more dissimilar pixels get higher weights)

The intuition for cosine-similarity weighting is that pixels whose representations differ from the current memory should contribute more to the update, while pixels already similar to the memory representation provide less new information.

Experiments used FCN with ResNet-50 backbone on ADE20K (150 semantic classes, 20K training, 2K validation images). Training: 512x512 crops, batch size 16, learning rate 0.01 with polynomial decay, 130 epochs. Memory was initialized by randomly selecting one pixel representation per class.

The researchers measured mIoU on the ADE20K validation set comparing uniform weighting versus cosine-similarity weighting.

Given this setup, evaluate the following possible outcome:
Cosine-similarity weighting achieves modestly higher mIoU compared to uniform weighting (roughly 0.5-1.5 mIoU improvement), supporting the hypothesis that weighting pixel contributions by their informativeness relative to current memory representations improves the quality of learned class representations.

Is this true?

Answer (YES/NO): NO